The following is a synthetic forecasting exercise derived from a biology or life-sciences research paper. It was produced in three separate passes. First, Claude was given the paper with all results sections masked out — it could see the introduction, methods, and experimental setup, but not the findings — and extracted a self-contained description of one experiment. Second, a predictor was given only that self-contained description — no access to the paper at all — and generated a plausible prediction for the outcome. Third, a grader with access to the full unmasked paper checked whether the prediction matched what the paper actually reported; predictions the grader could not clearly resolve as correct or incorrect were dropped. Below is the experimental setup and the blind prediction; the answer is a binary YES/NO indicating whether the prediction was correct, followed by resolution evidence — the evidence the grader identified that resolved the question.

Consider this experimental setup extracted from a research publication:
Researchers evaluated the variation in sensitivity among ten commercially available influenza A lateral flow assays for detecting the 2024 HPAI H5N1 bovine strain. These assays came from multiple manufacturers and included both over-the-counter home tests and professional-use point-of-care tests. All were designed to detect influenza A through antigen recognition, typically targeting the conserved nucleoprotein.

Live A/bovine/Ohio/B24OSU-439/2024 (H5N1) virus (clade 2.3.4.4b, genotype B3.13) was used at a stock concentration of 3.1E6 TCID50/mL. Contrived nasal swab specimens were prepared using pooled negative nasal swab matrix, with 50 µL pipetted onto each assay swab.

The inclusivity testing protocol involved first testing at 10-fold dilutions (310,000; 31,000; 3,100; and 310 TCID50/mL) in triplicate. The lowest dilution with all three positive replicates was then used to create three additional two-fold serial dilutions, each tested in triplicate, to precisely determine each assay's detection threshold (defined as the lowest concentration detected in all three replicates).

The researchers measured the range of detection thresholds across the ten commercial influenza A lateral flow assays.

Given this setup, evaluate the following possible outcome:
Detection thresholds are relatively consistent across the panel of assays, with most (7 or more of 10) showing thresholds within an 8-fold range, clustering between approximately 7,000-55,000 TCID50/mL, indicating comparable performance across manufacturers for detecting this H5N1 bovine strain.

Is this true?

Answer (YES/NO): NO